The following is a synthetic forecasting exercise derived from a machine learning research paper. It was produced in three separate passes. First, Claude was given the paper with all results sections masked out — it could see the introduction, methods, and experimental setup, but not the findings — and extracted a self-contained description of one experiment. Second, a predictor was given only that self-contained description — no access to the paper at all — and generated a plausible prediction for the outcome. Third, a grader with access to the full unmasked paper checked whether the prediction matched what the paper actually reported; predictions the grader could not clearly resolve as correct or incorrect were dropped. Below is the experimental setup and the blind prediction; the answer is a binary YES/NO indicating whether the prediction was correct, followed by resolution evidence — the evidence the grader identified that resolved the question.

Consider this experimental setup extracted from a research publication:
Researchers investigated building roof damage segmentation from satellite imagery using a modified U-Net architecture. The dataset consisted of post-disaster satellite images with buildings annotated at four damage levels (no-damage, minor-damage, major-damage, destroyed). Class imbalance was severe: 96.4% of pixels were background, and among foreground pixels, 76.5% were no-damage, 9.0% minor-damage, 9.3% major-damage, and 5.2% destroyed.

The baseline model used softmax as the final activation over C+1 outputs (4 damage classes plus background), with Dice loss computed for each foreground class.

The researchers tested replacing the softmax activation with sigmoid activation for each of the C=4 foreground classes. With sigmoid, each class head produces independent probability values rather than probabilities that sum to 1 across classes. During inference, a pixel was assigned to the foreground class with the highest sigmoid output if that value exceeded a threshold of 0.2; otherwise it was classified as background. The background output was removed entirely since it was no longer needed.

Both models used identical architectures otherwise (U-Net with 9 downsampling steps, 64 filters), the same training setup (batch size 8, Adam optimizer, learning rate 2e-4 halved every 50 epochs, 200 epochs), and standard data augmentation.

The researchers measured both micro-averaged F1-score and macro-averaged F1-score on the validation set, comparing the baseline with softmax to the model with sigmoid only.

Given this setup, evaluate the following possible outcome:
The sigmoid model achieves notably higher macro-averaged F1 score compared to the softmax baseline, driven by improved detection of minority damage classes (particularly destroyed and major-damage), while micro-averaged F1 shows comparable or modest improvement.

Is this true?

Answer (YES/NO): YES